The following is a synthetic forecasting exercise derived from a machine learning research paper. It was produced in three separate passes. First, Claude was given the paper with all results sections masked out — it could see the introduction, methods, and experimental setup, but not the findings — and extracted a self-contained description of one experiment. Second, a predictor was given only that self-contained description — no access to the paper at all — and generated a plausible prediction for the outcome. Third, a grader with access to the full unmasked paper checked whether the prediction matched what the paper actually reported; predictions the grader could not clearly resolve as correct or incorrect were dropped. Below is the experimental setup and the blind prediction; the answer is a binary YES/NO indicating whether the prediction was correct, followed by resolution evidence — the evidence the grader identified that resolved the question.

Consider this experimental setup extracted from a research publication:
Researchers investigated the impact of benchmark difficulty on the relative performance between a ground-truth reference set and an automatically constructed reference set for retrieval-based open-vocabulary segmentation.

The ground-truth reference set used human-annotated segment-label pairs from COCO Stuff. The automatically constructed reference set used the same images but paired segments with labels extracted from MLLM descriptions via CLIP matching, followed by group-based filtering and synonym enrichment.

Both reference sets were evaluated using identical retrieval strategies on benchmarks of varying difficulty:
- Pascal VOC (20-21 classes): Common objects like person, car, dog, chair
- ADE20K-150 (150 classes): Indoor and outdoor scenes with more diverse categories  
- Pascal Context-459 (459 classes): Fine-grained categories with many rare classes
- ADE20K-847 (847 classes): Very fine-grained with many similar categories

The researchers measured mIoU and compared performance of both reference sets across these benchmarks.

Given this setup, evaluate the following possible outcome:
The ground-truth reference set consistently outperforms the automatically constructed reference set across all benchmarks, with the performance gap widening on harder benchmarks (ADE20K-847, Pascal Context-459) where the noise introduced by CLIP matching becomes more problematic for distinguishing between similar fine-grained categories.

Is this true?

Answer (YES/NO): NO